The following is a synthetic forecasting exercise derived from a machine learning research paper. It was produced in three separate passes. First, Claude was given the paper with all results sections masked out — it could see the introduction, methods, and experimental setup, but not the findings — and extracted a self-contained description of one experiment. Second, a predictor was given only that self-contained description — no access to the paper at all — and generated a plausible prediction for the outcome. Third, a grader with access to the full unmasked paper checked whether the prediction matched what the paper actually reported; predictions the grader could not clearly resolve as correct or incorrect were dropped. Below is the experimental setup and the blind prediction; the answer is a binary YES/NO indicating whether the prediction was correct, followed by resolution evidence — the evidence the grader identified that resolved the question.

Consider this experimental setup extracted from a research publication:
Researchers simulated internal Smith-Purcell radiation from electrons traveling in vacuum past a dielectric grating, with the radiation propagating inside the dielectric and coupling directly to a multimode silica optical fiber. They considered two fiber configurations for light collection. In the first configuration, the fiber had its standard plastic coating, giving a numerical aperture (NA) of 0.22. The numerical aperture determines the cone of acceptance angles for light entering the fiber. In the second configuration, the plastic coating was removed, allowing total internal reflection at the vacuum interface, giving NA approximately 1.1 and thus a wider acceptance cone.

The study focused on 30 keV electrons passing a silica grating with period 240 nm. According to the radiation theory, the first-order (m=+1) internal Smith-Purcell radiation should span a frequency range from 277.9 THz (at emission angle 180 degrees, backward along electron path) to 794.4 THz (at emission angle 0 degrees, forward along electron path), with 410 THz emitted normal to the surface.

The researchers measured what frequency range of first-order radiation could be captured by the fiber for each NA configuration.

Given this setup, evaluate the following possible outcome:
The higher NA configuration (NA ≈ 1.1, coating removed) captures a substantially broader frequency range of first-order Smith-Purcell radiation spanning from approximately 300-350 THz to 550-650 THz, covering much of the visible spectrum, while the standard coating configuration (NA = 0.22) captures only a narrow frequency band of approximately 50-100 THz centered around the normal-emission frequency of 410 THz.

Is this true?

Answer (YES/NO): YES